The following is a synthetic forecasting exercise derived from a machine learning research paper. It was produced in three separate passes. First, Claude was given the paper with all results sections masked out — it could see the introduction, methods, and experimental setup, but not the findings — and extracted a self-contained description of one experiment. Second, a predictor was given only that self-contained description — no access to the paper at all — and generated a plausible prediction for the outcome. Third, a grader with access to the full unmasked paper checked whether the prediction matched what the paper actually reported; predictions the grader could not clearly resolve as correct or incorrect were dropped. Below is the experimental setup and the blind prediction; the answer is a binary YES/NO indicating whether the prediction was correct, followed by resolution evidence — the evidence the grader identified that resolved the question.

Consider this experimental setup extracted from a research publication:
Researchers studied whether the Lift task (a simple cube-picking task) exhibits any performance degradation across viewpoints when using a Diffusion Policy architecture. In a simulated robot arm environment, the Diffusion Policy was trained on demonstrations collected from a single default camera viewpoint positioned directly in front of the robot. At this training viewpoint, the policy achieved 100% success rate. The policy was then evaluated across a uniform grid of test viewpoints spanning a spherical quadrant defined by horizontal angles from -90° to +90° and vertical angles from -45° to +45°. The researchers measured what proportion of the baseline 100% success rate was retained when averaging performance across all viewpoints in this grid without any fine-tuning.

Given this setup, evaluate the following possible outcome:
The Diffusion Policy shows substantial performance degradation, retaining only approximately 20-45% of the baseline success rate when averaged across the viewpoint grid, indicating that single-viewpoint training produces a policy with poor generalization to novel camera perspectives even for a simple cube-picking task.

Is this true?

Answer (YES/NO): NO